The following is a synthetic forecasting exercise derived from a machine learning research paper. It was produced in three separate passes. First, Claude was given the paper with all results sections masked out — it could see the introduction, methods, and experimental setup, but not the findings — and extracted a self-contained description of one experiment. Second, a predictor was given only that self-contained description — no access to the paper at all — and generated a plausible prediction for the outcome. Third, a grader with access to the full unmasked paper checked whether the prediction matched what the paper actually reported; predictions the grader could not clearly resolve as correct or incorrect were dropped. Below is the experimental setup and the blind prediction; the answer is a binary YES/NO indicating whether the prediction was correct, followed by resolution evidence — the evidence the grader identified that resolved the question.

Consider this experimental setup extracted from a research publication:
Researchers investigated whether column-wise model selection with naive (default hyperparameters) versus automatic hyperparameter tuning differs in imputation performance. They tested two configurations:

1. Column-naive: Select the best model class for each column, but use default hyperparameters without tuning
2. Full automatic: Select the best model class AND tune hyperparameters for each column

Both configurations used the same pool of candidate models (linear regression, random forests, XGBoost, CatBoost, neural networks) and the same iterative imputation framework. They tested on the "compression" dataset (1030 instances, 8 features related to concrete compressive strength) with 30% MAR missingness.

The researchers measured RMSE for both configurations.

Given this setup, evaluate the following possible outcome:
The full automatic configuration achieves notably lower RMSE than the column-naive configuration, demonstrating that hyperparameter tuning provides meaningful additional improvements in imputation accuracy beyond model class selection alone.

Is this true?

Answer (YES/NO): NO